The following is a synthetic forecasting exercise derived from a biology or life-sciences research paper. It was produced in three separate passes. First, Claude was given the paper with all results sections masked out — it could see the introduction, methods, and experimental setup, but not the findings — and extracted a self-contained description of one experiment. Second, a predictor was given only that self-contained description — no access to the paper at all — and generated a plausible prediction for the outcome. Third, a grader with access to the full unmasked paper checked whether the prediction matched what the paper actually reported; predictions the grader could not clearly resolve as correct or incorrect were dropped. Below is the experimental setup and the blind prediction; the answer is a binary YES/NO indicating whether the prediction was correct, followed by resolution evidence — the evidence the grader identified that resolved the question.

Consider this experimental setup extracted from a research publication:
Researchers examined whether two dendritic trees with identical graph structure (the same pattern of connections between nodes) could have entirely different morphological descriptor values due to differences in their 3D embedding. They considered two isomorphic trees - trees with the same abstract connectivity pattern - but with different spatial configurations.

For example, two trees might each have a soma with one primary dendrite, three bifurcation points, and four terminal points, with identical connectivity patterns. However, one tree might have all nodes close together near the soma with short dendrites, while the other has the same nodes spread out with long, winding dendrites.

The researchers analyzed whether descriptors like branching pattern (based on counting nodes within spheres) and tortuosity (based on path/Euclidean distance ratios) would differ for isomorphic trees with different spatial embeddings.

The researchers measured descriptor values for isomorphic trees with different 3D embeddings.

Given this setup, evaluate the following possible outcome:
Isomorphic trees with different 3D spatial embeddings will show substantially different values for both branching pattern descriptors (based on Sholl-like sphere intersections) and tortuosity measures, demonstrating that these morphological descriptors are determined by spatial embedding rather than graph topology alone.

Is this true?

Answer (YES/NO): YES